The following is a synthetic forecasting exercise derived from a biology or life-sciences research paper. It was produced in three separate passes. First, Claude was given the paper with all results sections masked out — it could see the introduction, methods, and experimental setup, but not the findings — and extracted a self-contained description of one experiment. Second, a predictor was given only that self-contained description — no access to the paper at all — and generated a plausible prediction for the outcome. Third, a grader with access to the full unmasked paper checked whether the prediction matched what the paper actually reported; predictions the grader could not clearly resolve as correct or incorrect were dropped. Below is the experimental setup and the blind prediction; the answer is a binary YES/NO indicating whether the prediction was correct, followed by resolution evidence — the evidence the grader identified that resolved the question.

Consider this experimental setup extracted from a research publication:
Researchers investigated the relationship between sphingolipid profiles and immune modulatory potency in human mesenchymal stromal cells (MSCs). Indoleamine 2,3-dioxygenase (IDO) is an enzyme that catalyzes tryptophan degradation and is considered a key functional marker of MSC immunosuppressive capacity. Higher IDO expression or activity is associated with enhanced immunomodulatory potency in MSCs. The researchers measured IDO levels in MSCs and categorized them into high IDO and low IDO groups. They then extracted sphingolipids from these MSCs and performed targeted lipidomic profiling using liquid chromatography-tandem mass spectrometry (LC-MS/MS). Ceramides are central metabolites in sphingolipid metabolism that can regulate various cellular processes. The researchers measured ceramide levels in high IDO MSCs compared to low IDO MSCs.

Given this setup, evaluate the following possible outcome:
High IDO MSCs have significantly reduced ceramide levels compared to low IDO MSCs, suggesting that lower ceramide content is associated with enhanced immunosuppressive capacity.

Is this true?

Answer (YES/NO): YES